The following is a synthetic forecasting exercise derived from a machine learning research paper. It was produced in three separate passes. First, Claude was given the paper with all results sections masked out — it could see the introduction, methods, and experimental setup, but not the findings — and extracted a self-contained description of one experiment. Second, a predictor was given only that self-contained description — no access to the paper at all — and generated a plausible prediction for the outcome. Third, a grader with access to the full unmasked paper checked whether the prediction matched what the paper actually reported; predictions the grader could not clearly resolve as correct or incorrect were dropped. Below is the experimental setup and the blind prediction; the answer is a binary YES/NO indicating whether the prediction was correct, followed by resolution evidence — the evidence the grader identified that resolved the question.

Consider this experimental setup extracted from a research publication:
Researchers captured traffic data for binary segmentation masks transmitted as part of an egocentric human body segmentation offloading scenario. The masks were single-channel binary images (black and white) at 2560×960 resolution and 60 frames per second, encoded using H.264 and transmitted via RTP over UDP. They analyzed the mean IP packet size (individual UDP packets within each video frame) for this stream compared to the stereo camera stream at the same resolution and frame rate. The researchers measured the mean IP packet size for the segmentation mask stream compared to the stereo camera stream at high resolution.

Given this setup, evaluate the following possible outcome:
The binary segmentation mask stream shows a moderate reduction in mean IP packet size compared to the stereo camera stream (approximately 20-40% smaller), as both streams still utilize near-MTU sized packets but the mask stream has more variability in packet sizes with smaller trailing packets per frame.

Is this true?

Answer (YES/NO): NO